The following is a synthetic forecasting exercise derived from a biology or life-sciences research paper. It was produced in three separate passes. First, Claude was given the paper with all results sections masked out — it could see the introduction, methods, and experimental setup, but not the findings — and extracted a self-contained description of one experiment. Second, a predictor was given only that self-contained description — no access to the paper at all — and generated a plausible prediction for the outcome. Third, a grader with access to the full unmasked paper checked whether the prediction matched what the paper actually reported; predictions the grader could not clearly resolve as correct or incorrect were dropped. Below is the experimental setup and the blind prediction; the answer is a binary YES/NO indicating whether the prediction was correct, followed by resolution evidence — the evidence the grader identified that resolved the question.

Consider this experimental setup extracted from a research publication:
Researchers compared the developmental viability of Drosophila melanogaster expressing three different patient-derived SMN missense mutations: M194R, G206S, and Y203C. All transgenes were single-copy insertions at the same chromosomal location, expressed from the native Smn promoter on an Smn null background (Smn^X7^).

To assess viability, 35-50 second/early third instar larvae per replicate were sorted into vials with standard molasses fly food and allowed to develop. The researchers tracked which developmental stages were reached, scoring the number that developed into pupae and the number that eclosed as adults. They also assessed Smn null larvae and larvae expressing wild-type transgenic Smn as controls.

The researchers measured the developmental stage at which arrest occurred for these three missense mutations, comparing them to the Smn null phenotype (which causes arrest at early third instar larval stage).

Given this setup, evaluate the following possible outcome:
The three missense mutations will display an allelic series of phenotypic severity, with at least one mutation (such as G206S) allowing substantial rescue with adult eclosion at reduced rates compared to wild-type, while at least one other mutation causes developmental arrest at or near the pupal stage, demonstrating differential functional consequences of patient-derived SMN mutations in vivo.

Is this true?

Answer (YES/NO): NO